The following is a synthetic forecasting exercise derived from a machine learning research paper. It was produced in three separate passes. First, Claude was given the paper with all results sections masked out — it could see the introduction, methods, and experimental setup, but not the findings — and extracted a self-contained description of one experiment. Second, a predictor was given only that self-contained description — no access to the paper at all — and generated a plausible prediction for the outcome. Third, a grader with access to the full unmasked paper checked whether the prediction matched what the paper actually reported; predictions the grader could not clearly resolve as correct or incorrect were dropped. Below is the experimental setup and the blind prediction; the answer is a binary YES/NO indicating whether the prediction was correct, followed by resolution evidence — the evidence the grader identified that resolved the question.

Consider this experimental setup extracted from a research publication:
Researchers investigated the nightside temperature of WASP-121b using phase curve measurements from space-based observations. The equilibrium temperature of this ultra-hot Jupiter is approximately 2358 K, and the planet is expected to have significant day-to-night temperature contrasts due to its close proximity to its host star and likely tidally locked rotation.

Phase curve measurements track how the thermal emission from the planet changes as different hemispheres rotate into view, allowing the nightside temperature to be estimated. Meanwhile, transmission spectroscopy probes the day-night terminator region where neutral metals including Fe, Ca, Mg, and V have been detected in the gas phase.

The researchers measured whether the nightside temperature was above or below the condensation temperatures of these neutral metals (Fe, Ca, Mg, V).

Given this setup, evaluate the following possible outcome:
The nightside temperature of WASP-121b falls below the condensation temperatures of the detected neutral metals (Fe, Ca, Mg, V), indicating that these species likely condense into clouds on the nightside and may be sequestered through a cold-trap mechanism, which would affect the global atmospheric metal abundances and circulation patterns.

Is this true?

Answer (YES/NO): NO